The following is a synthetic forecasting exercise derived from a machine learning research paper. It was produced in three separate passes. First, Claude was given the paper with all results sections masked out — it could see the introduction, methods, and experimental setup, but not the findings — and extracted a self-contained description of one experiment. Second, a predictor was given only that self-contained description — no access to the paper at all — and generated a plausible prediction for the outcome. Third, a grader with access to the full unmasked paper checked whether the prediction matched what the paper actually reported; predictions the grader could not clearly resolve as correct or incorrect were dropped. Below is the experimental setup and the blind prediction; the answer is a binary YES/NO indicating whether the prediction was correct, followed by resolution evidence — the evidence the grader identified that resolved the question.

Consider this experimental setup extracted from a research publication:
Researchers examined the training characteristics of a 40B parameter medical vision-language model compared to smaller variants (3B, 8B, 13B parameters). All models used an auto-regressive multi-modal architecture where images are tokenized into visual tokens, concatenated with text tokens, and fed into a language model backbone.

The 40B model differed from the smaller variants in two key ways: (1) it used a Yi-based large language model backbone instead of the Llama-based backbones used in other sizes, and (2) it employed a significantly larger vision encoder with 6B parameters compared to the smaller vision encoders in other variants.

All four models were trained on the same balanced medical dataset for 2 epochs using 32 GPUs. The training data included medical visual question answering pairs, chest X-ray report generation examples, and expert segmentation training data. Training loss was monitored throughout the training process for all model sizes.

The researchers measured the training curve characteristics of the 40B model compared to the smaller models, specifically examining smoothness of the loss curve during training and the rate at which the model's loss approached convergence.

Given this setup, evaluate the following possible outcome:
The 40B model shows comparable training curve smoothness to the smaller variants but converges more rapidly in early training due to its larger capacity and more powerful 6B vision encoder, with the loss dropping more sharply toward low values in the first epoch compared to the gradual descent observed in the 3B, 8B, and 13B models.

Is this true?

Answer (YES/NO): NO